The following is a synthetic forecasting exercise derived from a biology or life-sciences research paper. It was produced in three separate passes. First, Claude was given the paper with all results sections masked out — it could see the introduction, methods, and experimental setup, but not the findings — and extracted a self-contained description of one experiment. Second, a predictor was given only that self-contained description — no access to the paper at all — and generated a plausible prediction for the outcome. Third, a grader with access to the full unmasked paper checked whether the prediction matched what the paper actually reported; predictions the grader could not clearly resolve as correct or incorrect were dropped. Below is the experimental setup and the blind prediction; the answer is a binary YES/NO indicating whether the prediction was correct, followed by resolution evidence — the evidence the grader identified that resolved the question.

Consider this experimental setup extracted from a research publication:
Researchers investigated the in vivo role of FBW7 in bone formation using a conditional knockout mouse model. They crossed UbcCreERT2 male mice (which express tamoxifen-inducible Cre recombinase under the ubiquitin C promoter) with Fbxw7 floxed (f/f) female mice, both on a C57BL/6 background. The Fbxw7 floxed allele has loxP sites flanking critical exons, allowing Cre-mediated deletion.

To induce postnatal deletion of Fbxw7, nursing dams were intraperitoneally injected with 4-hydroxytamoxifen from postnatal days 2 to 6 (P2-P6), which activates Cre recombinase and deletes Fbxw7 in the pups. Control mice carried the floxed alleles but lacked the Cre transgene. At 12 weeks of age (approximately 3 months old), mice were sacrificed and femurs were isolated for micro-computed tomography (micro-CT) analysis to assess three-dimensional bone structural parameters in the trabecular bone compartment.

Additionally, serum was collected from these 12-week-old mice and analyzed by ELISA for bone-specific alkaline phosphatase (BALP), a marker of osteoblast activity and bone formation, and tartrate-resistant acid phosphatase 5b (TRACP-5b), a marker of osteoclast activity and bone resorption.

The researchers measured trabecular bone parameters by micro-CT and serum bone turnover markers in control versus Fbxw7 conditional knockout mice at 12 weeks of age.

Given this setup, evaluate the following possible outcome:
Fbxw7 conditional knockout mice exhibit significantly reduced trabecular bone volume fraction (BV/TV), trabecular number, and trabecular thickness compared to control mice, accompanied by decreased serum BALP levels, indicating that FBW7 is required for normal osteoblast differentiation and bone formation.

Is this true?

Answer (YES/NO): NO